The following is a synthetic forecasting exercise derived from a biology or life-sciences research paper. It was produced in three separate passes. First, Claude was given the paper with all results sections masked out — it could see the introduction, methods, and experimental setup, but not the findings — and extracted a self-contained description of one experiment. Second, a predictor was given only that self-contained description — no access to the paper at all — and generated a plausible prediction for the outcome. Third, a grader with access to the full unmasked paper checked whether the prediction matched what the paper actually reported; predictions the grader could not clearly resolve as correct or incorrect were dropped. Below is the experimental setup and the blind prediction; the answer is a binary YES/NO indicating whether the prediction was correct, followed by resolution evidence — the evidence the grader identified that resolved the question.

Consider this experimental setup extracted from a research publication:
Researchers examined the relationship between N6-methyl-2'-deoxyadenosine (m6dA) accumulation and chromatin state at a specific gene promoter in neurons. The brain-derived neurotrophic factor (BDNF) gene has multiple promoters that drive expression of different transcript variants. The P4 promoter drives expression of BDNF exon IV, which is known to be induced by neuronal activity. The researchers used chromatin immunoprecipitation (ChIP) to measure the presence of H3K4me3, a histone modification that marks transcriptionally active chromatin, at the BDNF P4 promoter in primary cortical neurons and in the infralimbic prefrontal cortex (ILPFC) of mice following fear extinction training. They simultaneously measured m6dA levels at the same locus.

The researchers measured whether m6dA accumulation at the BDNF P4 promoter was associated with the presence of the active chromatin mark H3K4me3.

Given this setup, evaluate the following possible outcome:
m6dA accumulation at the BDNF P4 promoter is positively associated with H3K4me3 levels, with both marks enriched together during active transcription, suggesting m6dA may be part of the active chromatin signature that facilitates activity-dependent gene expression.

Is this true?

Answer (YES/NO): YES